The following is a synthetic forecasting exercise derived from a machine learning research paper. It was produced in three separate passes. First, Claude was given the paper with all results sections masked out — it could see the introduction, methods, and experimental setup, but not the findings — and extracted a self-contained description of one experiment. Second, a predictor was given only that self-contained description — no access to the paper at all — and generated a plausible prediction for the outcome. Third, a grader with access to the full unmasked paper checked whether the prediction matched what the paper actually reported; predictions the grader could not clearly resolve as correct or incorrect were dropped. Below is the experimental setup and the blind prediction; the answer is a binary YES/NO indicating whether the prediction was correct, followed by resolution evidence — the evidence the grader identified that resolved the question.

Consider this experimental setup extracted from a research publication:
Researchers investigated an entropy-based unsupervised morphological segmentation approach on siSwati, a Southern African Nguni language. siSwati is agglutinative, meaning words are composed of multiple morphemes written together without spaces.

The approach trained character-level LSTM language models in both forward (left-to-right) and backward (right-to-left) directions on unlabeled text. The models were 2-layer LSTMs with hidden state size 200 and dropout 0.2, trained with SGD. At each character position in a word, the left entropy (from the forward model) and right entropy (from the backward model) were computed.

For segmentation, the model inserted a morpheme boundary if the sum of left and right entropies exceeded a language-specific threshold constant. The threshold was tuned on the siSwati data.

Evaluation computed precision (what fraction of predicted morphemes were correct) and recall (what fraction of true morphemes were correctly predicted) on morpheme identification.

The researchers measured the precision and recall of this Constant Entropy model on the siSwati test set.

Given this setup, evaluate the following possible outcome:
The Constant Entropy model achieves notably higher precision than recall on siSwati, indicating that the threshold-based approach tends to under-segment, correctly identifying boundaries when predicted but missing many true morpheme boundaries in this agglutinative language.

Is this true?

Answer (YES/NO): NO